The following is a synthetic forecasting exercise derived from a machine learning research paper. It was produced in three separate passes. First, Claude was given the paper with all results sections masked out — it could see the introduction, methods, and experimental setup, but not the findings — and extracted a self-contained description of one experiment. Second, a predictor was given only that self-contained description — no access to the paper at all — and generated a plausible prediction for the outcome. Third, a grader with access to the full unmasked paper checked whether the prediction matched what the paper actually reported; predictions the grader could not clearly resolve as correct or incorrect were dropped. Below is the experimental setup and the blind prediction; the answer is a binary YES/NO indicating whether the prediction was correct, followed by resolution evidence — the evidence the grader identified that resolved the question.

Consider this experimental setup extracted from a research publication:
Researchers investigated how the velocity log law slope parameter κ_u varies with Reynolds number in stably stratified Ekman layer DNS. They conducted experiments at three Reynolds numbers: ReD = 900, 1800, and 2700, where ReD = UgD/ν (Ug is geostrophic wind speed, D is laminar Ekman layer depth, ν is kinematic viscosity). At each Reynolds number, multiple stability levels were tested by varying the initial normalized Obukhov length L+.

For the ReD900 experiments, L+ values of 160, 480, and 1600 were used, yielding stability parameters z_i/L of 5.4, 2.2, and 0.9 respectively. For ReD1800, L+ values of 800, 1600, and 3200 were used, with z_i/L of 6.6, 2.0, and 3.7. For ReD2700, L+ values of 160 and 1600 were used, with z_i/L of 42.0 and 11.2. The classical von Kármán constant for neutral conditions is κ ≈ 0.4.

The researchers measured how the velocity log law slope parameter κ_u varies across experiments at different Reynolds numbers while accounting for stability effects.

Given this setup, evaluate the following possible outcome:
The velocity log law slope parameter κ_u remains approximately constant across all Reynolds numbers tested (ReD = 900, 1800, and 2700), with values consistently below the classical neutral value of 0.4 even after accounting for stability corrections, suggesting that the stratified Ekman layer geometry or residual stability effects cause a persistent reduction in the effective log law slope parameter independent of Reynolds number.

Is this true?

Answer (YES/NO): NO